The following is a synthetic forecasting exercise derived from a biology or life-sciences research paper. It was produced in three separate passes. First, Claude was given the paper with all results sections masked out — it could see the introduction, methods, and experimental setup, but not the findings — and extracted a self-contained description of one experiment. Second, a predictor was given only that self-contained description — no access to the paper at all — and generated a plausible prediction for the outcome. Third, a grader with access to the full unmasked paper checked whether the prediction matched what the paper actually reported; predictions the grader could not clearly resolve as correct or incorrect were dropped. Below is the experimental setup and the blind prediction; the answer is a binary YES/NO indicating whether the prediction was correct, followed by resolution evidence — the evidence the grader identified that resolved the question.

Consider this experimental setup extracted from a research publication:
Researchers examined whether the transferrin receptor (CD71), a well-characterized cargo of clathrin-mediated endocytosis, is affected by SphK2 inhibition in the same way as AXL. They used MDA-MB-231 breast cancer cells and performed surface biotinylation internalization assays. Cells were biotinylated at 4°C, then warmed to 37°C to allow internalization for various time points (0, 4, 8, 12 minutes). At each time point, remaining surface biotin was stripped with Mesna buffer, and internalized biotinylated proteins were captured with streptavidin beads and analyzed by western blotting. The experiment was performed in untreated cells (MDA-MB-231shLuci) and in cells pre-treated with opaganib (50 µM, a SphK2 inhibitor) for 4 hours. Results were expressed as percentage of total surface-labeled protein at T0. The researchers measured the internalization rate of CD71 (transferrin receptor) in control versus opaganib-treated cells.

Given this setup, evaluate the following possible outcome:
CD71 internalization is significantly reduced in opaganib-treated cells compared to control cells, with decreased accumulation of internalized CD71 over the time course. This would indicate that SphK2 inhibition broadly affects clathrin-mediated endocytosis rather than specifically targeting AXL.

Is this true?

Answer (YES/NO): NO